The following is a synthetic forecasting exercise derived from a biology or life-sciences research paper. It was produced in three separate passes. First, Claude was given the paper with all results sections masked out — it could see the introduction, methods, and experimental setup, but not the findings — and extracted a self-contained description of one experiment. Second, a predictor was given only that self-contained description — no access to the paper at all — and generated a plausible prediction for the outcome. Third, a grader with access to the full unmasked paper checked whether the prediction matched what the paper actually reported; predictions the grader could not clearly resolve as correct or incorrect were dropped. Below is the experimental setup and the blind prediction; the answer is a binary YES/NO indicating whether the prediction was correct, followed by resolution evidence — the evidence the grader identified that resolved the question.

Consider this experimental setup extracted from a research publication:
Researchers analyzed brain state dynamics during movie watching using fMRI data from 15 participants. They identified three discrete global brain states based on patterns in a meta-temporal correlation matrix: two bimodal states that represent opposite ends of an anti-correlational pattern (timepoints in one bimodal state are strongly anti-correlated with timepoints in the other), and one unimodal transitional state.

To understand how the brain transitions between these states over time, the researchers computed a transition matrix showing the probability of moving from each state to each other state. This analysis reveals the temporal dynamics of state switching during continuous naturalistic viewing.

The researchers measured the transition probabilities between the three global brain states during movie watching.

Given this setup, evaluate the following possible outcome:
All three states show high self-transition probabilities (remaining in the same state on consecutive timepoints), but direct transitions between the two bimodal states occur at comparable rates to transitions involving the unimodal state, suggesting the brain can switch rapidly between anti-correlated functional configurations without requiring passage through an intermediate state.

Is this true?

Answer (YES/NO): NO